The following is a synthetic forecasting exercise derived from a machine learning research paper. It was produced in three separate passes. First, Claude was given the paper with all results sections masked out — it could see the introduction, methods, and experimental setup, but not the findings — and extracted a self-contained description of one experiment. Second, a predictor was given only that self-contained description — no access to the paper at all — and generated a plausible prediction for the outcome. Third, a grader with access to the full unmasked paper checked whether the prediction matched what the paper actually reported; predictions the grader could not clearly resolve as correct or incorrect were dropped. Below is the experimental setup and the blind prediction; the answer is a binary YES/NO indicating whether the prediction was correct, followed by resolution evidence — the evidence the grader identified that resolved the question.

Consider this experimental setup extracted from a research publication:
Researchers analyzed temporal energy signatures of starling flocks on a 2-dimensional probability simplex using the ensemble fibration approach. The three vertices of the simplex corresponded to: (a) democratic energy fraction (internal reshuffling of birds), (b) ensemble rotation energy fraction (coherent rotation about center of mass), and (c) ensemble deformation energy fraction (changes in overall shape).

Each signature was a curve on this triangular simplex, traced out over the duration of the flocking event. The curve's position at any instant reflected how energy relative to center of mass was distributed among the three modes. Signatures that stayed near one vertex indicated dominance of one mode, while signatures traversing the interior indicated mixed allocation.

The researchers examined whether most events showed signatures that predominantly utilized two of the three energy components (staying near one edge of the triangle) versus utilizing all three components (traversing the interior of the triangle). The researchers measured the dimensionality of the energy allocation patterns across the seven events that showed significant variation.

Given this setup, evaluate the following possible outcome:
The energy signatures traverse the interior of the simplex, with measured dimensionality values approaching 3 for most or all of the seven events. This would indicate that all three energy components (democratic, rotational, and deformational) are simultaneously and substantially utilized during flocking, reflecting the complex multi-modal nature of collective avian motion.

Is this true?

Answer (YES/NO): NO